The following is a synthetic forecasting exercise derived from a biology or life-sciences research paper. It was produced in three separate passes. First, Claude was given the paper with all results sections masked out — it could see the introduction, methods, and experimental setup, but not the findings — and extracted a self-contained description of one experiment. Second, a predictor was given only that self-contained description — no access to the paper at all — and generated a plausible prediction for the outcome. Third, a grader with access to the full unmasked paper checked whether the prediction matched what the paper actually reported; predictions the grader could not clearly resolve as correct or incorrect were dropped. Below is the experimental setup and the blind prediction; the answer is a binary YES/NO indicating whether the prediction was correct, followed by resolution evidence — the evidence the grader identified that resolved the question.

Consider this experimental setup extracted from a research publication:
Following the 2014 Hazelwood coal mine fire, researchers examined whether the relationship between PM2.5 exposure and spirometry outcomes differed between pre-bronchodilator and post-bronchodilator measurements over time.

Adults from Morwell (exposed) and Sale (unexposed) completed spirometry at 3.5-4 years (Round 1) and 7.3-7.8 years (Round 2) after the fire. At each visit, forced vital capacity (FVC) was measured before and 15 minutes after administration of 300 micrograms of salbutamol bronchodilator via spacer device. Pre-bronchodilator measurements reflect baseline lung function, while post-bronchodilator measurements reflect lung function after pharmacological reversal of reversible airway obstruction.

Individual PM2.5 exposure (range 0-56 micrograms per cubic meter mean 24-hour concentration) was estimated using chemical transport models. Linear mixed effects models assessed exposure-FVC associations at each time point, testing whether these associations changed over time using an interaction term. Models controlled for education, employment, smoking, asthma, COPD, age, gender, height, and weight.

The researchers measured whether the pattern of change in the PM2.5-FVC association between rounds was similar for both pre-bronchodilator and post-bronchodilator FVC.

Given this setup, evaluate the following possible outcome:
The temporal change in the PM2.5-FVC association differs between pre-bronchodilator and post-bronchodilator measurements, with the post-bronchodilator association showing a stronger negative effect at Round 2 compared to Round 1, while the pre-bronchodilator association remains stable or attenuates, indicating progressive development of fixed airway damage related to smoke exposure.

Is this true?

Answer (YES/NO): NO